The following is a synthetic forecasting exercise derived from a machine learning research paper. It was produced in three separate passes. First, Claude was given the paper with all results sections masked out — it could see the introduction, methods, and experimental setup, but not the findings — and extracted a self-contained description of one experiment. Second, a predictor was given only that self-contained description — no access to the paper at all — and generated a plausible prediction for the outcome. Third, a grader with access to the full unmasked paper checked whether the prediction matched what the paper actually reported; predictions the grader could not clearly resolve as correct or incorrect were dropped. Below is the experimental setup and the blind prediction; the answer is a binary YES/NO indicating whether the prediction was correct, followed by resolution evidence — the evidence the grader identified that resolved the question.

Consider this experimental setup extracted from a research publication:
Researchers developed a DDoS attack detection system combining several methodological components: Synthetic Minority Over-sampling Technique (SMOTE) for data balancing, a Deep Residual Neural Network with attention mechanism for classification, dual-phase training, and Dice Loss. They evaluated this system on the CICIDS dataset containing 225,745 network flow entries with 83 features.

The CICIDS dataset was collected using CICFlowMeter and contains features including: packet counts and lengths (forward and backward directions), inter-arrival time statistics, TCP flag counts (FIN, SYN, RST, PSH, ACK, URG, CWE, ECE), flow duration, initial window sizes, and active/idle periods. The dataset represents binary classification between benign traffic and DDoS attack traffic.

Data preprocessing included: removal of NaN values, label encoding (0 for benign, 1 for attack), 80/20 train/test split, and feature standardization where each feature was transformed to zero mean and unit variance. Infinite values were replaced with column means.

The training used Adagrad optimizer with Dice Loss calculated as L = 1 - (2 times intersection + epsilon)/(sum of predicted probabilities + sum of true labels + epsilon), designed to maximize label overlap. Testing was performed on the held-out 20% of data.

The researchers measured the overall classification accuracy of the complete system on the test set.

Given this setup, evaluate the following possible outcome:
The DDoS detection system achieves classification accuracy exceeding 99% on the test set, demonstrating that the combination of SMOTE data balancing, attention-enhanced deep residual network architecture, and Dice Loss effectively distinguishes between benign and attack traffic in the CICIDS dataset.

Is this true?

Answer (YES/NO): YES